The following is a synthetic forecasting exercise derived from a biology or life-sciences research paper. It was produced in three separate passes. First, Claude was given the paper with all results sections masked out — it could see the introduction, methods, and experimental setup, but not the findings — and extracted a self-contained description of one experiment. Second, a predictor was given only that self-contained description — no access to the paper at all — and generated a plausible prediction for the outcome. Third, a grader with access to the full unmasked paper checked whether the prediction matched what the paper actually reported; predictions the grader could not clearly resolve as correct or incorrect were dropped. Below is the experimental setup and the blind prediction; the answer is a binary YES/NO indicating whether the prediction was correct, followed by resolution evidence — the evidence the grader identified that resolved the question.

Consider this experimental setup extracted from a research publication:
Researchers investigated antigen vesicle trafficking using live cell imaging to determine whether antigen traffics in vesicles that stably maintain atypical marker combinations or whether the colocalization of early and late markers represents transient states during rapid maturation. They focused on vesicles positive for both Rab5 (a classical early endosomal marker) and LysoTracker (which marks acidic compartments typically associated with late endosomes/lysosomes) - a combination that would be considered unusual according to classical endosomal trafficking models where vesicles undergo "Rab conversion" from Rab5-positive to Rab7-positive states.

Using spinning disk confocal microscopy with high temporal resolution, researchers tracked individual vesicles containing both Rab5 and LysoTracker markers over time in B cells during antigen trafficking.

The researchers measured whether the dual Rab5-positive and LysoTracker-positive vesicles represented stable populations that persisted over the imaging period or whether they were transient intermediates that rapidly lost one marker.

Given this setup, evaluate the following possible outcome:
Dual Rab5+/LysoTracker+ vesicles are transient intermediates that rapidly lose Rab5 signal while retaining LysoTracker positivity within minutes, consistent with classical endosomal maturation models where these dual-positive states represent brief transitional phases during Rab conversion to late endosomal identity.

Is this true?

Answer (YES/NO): NO